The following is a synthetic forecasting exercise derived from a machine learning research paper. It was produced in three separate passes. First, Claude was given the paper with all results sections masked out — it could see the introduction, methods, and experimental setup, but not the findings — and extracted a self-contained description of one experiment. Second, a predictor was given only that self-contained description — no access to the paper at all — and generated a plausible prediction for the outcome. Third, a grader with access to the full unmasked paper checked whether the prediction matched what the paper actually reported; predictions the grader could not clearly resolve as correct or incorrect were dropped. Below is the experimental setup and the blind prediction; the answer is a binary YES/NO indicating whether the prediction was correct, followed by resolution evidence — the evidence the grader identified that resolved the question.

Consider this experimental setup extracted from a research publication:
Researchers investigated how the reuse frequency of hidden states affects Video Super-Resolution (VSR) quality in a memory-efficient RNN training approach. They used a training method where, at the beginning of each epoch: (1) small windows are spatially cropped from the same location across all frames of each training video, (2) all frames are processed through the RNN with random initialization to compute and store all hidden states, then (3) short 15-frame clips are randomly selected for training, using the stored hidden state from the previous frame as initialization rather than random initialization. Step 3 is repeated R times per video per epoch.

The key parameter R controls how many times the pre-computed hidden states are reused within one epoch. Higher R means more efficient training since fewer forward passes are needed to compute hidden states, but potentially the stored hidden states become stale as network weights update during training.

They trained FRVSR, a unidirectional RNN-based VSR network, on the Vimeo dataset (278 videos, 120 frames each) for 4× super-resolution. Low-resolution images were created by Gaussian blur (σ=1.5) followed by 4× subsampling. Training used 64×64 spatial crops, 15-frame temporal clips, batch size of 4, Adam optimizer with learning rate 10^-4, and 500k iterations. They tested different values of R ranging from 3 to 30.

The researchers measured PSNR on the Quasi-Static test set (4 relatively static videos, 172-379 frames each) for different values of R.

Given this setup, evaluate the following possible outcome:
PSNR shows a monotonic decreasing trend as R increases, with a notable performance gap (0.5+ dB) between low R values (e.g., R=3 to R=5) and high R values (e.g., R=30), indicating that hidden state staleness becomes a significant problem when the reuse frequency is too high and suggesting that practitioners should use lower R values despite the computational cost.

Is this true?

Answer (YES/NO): NO